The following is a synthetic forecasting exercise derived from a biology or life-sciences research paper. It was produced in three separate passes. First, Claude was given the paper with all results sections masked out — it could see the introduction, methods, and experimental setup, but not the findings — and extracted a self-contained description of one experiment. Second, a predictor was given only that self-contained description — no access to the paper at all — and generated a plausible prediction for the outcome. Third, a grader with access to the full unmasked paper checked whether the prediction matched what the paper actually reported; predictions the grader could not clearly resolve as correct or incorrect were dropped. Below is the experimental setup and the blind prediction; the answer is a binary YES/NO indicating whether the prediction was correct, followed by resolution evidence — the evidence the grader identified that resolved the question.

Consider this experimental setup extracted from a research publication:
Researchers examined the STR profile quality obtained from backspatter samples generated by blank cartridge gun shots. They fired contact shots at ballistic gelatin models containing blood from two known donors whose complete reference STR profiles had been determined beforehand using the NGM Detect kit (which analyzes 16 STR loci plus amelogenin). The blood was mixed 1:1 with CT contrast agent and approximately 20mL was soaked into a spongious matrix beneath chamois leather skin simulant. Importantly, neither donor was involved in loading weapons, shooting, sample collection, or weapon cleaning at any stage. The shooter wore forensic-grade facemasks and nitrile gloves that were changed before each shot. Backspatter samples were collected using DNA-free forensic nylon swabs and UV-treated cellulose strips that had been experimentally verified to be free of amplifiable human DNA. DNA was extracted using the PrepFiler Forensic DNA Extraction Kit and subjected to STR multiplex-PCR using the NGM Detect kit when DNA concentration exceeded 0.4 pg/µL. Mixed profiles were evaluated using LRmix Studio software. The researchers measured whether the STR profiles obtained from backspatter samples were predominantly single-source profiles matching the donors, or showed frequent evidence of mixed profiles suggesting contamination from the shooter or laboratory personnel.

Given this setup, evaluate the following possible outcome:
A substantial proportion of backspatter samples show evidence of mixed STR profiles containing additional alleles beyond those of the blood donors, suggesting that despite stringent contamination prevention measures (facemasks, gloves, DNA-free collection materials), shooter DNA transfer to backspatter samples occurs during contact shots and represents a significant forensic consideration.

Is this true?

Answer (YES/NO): NO